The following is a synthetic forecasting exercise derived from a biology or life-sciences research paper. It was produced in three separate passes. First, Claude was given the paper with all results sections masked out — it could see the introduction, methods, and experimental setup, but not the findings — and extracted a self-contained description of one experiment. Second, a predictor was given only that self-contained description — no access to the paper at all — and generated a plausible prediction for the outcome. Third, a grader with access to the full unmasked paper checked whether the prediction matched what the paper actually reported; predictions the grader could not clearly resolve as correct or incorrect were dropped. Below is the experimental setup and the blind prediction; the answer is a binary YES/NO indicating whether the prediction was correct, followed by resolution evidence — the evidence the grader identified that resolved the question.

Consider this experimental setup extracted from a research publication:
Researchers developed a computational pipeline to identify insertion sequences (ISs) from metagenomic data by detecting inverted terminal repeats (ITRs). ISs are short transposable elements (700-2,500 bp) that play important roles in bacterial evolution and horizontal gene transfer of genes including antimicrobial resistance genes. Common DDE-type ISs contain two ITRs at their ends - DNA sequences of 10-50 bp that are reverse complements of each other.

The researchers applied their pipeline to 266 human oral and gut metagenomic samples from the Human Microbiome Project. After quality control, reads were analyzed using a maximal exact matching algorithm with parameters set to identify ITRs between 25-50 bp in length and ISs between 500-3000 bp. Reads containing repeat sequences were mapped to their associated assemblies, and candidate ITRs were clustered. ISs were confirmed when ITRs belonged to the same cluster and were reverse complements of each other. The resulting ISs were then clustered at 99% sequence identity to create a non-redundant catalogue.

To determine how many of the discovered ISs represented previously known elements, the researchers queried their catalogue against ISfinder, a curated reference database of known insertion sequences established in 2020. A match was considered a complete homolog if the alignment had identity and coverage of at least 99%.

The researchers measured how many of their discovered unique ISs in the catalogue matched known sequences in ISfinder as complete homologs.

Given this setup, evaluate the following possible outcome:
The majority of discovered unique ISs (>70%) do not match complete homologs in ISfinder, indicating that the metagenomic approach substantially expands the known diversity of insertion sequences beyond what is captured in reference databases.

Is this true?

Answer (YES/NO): YES